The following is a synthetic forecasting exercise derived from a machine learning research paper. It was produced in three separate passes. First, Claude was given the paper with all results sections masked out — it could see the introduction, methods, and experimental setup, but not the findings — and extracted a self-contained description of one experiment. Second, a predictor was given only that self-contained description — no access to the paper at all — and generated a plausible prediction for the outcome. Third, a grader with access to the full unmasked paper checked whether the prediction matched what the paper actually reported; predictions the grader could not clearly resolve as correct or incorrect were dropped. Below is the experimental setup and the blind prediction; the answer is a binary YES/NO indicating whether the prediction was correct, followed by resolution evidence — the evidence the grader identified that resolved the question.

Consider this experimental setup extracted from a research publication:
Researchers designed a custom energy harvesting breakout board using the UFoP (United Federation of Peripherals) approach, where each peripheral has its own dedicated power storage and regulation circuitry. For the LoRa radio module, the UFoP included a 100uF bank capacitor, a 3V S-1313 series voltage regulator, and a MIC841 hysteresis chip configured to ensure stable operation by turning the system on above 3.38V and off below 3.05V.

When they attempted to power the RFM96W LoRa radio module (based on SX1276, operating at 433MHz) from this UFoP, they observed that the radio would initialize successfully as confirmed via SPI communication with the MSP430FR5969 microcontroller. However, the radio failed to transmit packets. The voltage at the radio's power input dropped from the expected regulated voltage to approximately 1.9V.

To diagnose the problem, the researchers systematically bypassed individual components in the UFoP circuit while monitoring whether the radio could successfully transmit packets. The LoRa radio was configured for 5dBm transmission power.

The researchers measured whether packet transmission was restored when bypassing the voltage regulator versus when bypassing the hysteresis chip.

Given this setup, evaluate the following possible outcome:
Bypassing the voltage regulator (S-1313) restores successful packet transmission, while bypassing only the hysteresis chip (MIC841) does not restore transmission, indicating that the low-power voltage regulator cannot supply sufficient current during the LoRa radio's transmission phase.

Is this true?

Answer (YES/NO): NO